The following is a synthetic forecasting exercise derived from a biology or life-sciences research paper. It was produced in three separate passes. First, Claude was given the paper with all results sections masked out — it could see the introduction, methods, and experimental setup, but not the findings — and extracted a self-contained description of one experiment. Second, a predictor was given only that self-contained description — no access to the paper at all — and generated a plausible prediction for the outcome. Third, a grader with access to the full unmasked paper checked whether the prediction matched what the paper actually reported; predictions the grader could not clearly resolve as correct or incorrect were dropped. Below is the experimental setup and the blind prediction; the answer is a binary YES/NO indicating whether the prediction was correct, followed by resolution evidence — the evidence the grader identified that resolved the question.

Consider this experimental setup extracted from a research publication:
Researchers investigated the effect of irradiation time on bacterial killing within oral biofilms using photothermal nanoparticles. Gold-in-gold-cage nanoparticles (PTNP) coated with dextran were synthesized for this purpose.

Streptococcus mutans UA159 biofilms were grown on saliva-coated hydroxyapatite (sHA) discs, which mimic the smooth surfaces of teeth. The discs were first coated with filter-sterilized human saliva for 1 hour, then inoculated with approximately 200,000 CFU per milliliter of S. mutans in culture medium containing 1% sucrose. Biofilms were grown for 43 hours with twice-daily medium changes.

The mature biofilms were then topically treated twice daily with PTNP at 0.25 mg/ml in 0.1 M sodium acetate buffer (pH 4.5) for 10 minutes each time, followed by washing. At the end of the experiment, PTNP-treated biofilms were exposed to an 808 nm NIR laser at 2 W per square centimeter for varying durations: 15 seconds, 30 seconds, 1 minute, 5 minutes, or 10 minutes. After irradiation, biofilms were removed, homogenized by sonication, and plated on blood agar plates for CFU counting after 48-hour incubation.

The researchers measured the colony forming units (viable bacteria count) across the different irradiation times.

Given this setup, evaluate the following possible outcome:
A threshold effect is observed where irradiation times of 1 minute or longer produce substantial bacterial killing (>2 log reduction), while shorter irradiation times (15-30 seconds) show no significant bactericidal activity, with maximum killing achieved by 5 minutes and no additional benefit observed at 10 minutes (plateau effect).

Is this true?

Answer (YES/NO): NO